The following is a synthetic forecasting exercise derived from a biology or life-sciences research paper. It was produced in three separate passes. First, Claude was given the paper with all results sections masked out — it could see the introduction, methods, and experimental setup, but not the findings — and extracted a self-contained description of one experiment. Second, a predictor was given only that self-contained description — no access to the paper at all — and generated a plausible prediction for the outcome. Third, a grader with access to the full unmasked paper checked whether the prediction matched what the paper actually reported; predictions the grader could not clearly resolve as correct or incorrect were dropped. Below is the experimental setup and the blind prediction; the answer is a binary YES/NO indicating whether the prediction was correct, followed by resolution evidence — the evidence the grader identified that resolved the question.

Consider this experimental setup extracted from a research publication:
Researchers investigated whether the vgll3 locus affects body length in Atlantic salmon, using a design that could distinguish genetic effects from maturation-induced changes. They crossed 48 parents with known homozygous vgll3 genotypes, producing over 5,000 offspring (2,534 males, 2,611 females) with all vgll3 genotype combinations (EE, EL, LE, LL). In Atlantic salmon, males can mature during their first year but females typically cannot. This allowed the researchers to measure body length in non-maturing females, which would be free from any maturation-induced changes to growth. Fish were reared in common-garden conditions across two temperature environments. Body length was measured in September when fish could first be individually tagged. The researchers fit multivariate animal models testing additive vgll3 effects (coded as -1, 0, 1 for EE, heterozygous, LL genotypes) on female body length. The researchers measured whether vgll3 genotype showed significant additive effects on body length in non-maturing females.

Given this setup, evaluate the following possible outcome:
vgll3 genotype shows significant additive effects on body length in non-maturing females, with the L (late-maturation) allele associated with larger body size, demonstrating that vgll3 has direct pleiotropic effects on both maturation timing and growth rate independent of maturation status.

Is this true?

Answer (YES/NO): NO